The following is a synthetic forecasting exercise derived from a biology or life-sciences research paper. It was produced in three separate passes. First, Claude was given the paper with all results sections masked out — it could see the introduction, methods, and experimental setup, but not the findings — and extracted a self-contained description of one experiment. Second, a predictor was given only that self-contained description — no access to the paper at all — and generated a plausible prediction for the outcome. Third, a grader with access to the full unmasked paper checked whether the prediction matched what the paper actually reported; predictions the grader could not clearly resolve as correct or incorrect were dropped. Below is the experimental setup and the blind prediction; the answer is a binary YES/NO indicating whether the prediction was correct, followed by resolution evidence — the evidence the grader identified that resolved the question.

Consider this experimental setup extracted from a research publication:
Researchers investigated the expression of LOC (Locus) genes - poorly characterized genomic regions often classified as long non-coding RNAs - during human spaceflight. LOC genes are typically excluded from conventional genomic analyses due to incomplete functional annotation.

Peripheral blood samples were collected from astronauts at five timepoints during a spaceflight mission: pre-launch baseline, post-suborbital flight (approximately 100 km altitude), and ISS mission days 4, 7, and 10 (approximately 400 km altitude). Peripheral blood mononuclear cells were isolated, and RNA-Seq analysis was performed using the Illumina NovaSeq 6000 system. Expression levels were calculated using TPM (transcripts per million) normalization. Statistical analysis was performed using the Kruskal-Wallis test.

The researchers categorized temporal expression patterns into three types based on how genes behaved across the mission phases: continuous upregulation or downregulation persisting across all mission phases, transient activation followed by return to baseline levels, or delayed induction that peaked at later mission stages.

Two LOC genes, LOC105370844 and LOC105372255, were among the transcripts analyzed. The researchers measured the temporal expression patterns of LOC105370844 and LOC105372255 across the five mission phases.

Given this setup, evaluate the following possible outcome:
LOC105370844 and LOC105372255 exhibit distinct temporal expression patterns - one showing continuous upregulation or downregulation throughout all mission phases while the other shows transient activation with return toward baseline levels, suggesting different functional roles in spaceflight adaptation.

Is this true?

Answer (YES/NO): NO